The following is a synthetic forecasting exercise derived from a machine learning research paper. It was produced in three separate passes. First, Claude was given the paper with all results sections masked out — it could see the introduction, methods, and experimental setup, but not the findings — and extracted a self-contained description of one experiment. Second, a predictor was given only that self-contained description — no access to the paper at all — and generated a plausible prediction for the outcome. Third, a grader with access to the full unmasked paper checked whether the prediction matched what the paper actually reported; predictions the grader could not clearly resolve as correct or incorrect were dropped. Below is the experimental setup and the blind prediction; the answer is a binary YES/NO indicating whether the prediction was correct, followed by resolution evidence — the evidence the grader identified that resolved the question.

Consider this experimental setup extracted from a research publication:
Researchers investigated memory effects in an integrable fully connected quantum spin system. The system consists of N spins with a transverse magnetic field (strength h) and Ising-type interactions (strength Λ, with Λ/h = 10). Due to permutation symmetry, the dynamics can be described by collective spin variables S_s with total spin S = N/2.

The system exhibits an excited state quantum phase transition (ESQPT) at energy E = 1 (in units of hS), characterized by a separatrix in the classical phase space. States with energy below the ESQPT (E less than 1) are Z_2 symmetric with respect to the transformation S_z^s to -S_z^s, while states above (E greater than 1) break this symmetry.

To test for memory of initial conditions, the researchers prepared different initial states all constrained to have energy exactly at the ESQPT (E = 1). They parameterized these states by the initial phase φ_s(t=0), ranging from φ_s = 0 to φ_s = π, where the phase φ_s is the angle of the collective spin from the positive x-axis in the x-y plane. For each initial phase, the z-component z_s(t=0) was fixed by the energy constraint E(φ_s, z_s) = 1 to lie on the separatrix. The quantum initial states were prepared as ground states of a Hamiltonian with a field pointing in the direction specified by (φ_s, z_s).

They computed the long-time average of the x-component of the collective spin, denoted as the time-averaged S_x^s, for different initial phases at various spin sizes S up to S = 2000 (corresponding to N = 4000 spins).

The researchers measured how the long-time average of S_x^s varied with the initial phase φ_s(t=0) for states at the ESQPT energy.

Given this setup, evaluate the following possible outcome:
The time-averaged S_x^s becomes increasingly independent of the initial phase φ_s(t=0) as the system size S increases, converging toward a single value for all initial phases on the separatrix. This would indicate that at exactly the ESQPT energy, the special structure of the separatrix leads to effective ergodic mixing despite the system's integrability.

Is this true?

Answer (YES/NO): NO